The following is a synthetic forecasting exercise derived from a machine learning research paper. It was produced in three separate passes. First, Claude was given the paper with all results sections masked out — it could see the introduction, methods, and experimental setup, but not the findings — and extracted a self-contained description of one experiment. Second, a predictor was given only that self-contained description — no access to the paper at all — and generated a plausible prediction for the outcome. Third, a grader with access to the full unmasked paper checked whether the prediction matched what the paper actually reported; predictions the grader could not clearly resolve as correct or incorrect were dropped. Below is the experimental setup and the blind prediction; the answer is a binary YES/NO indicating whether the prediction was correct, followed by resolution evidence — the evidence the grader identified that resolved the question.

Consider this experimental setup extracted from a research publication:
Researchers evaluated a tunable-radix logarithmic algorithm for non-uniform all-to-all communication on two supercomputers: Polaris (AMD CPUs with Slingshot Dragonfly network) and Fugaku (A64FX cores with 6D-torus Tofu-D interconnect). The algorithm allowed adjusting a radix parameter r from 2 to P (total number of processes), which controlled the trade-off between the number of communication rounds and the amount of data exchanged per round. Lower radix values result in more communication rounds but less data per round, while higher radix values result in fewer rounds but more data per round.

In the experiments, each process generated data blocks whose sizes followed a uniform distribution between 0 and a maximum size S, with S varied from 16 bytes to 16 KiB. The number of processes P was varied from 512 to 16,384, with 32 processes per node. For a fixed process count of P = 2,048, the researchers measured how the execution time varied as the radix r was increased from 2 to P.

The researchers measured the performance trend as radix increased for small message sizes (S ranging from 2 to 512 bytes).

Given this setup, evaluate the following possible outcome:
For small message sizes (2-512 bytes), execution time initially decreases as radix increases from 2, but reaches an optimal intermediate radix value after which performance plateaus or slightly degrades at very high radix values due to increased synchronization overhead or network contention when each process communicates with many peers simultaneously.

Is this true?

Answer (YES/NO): NO